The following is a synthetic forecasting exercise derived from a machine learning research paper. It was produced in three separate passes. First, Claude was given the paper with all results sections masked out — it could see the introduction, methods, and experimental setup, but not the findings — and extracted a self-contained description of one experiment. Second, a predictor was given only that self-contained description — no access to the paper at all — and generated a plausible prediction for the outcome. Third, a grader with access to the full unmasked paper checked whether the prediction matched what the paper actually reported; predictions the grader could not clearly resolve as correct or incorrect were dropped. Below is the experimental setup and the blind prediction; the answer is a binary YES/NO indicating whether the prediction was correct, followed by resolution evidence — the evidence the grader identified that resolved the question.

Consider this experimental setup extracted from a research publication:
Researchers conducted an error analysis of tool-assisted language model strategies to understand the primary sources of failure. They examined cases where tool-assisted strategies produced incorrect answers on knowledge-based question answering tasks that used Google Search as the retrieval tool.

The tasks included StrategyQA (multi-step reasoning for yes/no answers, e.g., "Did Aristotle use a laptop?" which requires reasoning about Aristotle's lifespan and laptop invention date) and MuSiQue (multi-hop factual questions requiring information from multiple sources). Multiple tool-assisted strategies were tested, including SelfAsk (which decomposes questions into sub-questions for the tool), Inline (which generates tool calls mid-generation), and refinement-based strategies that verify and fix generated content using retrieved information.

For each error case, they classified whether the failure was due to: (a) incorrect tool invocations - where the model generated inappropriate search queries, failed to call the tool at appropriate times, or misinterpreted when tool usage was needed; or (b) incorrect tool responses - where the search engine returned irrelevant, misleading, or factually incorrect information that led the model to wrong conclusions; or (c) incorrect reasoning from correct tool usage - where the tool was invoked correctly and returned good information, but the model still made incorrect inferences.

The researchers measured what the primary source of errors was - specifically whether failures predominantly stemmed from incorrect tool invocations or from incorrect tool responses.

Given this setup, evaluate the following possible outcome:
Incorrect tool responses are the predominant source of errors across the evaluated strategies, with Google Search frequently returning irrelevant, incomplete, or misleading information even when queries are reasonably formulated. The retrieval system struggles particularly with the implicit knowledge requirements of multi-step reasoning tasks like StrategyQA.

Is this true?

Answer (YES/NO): NO